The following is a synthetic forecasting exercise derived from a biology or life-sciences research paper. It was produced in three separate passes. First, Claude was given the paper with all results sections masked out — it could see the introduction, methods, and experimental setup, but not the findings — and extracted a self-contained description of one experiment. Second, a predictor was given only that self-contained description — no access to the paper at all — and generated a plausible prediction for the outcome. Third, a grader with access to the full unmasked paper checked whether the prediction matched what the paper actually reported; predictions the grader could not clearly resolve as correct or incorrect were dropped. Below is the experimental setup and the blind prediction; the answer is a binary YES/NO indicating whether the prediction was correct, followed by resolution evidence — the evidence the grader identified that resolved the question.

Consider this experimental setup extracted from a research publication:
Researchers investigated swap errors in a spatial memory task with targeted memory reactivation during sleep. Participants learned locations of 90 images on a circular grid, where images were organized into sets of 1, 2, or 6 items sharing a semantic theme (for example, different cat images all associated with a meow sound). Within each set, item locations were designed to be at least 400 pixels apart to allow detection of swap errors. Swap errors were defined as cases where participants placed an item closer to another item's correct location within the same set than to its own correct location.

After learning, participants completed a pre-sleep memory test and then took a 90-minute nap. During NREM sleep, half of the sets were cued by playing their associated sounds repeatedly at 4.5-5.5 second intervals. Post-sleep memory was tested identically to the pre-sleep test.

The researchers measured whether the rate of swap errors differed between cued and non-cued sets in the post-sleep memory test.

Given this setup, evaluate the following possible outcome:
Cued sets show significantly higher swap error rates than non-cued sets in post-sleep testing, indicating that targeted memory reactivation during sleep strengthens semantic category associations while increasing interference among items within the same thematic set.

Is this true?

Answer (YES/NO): NO